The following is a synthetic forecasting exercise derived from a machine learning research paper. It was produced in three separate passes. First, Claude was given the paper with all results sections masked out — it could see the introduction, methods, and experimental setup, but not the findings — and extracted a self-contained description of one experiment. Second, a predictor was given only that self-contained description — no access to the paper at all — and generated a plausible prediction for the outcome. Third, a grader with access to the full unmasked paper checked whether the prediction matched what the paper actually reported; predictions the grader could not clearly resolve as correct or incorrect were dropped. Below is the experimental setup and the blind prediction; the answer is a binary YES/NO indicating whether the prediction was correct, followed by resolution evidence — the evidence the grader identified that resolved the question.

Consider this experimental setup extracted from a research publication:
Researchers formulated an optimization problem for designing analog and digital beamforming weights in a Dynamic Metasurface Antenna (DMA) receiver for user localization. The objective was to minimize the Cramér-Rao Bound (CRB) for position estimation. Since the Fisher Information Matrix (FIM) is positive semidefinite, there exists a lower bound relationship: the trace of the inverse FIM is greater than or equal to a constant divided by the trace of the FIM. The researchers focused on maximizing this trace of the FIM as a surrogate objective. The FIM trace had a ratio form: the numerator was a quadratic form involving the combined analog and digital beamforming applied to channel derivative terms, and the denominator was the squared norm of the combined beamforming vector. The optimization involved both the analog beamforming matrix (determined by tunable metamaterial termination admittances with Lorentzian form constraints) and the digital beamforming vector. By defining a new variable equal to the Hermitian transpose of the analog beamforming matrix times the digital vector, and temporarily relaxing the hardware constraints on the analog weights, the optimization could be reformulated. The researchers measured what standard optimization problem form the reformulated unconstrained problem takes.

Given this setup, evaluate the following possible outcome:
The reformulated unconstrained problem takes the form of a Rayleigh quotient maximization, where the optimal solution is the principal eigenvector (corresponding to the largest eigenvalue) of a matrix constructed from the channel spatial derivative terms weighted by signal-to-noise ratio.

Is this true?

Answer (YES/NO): NO